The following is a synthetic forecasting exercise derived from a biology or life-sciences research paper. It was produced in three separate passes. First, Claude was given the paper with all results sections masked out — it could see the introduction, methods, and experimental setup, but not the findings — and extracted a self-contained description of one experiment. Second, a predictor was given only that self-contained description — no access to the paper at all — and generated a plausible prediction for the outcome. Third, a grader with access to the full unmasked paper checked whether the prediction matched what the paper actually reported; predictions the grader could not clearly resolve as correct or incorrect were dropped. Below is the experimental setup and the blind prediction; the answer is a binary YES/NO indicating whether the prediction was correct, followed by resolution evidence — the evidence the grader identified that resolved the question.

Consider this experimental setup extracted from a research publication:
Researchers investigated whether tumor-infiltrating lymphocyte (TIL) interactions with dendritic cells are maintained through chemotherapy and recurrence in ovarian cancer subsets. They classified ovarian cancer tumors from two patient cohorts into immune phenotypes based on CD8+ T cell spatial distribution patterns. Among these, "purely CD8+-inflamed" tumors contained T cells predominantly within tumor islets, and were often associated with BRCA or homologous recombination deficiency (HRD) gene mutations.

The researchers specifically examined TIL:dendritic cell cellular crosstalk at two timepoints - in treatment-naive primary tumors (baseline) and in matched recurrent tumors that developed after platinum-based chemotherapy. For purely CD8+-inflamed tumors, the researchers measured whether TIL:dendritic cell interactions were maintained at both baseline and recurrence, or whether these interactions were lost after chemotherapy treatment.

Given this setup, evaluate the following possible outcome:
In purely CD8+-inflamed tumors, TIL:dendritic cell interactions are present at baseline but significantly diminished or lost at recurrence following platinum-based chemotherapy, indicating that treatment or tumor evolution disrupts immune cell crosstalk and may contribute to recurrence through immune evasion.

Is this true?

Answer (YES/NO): NO